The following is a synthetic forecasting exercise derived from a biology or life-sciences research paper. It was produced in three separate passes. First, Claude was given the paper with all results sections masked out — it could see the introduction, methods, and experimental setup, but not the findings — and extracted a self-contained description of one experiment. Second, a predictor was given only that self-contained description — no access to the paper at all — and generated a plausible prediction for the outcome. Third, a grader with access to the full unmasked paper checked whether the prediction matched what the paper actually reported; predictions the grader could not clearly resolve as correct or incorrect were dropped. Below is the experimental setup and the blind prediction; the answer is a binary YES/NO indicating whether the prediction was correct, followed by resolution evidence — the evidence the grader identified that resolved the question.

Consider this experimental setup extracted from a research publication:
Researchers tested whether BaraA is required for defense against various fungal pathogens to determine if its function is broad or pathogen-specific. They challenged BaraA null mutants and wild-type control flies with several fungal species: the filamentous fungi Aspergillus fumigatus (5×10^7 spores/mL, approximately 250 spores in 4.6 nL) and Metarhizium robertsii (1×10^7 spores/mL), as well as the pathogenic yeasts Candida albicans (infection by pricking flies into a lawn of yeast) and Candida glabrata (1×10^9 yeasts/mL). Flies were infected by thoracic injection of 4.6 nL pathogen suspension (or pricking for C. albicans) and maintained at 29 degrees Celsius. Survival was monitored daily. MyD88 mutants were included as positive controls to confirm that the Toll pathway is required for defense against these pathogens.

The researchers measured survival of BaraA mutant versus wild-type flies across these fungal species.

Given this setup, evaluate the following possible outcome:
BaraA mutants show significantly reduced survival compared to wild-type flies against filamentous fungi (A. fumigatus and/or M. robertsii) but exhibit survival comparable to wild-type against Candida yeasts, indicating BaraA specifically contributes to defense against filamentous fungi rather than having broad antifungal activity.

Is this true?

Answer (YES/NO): NO